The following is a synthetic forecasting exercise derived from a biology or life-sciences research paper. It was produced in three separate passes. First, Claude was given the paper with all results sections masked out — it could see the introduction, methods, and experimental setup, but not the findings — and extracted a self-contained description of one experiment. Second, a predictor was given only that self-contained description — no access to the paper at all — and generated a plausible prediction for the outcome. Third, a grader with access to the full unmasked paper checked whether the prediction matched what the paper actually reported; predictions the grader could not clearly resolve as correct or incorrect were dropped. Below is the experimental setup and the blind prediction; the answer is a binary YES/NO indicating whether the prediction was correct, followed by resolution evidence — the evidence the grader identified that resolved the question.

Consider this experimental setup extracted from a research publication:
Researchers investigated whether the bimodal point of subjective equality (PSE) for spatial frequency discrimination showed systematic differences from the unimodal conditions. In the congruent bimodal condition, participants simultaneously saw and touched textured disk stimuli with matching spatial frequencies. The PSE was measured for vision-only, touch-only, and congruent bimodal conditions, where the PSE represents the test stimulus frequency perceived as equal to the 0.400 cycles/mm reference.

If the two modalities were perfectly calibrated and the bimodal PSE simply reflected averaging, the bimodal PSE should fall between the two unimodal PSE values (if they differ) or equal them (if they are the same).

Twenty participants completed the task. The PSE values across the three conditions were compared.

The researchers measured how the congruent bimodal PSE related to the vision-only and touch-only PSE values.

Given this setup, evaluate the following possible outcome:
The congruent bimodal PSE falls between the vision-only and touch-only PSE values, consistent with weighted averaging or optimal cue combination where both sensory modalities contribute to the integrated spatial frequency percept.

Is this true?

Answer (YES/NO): NO